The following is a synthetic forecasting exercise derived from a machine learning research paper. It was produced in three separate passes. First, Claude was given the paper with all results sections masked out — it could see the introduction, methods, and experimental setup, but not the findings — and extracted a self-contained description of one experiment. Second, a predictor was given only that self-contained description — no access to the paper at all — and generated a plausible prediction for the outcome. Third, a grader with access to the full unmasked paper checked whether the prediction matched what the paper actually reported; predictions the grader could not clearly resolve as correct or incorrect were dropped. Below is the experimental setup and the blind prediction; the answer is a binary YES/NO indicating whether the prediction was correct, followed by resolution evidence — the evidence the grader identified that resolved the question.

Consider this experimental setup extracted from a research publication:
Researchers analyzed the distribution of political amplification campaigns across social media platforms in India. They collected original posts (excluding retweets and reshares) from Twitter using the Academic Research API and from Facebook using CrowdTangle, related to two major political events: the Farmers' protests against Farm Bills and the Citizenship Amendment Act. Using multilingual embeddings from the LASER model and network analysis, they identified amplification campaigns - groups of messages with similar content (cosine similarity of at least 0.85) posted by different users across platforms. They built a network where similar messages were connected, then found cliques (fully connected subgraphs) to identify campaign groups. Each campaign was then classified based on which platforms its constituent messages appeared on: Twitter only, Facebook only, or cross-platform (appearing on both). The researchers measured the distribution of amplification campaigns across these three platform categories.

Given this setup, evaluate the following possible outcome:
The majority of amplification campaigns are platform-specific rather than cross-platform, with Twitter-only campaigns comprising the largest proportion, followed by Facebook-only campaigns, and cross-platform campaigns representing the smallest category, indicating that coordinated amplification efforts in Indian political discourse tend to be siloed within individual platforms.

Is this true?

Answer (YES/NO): NO